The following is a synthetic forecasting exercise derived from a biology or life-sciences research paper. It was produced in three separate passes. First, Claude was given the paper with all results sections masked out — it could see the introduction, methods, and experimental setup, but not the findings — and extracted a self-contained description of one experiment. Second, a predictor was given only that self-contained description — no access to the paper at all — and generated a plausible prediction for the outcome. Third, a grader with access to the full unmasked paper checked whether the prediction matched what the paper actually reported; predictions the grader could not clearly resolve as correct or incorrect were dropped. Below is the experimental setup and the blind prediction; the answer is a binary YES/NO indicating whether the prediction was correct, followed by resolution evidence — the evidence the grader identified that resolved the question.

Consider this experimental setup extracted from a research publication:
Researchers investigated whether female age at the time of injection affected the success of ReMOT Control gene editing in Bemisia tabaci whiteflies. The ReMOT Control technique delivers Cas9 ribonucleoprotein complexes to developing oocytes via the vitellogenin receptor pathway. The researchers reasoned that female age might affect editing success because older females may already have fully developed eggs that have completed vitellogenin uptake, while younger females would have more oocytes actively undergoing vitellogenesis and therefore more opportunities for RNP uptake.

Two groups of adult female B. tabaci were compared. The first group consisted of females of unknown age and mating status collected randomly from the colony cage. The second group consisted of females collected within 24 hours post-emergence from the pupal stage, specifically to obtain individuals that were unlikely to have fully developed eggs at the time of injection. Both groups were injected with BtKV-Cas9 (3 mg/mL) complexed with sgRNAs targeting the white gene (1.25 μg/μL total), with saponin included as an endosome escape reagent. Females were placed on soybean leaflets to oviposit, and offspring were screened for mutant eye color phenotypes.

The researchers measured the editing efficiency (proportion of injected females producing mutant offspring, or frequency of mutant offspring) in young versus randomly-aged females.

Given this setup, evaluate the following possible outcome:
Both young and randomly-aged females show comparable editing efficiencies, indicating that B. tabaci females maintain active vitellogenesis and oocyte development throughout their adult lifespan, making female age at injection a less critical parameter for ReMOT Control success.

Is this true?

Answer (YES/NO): NO